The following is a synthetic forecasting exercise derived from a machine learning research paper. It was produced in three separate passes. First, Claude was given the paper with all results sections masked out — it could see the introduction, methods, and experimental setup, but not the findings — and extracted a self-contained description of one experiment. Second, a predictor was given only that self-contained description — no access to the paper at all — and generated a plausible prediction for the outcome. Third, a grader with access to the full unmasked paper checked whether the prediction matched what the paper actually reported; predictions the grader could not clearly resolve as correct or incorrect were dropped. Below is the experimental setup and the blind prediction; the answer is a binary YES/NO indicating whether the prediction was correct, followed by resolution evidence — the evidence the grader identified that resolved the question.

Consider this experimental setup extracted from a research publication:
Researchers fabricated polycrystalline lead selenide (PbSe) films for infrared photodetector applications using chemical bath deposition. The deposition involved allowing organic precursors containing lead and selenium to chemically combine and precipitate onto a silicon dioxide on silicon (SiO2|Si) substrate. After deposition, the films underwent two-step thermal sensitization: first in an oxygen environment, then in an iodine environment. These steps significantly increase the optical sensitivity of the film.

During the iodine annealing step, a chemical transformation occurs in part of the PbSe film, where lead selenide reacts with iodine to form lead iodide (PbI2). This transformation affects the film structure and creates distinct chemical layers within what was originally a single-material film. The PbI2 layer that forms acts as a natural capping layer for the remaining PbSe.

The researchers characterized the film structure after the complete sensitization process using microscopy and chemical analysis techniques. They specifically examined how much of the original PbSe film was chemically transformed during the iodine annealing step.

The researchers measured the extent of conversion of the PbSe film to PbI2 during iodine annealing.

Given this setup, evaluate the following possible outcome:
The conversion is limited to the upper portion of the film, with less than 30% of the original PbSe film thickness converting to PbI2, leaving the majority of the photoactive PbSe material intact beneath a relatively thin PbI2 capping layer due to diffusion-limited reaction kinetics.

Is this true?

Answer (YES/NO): NO